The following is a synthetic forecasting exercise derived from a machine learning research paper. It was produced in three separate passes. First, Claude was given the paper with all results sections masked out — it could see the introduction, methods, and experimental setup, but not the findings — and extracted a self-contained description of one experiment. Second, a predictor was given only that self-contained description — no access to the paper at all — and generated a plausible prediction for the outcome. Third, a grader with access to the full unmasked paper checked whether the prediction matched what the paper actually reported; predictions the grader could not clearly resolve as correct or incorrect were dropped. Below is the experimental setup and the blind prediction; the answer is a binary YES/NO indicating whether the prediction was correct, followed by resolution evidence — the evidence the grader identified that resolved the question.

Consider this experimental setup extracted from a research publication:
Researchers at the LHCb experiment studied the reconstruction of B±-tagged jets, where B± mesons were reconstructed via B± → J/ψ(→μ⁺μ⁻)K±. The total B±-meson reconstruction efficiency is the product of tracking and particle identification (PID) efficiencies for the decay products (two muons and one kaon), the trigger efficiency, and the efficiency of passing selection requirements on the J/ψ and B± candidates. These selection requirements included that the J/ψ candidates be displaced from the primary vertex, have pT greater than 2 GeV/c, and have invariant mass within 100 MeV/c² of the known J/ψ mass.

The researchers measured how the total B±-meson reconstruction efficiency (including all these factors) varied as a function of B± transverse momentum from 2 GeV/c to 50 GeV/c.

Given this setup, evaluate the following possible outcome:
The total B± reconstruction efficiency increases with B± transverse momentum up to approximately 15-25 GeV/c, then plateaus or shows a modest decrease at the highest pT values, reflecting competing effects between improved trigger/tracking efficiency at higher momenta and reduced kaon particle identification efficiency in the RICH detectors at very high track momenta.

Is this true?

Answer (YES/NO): NO